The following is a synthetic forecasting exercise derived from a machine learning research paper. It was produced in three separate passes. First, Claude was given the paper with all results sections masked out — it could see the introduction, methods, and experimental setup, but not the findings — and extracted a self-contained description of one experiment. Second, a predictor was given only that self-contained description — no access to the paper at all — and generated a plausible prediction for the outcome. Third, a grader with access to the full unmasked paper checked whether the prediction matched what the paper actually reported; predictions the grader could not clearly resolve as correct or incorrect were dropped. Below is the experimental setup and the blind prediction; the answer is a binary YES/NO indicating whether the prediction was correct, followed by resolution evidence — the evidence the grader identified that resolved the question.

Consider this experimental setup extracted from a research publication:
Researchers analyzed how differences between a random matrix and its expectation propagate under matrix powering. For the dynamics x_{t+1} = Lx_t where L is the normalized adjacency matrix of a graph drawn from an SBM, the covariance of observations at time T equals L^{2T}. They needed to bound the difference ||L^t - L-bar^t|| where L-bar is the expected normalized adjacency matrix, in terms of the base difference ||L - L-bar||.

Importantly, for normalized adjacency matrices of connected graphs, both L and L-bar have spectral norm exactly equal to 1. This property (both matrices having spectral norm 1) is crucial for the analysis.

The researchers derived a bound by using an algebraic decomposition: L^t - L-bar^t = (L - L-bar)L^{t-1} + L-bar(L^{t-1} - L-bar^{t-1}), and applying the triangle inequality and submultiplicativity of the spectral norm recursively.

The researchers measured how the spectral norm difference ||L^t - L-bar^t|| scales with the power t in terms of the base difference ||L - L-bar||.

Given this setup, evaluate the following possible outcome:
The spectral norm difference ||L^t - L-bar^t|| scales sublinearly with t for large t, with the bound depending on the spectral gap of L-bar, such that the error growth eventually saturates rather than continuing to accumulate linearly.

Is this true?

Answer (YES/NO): NO